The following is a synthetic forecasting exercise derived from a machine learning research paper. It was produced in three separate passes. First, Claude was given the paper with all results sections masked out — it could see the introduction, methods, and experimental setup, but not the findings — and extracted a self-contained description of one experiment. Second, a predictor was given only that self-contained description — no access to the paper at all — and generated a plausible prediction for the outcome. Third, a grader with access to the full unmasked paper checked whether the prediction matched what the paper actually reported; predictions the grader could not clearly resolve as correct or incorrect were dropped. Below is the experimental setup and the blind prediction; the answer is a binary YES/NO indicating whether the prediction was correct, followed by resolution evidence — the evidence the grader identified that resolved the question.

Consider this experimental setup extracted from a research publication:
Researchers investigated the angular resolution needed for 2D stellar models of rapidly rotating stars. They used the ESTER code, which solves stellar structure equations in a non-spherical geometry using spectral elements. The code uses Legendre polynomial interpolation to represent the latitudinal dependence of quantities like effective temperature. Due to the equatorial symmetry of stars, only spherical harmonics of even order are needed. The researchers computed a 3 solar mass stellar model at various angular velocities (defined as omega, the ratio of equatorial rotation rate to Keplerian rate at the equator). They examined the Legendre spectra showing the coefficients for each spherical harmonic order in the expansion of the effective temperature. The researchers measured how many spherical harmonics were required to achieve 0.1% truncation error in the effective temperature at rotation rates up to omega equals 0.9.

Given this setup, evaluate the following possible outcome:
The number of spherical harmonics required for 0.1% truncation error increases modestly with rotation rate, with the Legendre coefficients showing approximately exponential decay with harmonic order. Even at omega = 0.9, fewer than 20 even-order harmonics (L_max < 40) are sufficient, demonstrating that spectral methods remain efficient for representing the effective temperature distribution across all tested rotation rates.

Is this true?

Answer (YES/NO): NO